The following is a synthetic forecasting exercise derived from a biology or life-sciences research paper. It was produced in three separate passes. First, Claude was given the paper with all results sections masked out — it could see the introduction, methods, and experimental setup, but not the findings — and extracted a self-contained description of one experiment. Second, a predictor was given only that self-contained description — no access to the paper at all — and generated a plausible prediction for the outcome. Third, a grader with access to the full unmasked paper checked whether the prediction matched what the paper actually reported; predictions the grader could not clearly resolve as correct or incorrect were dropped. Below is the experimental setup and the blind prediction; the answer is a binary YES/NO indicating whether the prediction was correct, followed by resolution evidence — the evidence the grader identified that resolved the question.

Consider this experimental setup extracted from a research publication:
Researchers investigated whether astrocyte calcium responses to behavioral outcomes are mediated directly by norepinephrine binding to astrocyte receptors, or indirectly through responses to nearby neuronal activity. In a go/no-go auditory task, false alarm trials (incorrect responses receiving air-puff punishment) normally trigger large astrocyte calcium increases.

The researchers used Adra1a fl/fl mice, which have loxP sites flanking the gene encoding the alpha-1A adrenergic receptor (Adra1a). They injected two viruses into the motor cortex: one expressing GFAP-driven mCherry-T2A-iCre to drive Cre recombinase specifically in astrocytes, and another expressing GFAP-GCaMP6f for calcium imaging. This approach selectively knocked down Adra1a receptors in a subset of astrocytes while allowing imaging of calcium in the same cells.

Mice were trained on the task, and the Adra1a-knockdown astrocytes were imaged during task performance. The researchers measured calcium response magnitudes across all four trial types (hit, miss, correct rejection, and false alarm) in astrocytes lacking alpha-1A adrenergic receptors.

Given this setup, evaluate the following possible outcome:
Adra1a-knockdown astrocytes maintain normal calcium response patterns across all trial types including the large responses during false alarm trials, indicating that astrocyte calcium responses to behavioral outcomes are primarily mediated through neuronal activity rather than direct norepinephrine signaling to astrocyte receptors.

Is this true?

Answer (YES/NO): NO